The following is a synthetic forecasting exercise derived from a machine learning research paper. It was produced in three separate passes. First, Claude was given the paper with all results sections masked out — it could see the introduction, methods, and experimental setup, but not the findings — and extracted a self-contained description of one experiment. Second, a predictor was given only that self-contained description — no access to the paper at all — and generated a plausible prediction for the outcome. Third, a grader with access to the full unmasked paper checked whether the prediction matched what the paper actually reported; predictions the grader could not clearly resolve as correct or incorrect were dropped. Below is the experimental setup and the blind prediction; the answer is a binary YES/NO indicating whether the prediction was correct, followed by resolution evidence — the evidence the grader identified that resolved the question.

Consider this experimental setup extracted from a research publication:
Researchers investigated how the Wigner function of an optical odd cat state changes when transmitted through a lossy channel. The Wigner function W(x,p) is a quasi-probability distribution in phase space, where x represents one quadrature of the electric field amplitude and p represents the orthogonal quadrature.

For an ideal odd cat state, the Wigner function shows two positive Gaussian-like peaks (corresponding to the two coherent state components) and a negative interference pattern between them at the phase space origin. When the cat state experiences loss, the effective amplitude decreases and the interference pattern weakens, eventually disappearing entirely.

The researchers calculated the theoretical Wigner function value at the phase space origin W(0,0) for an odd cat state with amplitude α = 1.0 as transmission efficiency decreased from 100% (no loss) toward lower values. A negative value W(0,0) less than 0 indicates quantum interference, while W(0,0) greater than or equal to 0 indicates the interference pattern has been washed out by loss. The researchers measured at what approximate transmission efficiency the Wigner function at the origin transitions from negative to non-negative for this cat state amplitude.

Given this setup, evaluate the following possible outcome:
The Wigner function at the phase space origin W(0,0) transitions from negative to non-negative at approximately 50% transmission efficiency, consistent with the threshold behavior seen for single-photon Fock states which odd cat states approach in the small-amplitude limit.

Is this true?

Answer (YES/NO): YES